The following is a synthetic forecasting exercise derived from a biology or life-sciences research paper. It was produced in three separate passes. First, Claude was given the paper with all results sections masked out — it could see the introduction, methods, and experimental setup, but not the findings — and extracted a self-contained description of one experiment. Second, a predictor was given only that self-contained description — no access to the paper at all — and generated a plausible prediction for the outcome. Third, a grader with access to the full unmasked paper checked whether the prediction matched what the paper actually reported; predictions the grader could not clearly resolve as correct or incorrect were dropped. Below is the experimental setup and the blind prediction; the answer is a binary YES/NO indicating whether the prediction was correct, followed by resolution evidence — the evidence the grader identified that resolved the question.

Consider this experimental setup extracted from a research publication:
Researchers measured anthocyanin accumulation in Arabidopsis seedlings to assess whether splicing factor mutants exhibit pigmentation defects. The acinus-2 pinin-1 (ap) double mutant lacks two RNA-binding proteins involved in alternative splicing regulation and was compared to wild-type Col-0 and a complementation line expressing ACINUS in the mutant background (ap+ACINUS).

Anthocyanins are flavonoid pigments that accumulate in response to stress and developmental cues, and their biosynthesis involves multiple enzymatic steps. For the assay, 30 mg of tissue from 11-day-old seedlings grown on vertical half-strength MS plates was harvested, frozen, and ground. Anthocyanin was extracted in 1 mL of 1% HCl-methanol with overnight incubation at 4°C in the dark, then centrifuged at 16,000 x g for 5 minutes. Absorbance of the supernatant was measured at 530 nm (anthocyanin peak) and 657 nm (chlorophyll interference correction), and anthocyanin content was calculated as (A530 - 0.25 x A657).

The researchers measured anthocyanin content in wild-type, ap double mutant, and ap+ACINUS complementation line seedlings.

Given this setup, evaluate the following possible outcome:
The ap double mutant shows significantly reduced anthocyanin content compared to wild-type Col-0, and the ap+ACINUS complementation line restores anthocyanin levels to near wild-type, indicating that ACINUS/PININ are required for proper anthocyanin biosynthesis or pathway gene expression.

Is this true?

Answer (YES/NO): NO